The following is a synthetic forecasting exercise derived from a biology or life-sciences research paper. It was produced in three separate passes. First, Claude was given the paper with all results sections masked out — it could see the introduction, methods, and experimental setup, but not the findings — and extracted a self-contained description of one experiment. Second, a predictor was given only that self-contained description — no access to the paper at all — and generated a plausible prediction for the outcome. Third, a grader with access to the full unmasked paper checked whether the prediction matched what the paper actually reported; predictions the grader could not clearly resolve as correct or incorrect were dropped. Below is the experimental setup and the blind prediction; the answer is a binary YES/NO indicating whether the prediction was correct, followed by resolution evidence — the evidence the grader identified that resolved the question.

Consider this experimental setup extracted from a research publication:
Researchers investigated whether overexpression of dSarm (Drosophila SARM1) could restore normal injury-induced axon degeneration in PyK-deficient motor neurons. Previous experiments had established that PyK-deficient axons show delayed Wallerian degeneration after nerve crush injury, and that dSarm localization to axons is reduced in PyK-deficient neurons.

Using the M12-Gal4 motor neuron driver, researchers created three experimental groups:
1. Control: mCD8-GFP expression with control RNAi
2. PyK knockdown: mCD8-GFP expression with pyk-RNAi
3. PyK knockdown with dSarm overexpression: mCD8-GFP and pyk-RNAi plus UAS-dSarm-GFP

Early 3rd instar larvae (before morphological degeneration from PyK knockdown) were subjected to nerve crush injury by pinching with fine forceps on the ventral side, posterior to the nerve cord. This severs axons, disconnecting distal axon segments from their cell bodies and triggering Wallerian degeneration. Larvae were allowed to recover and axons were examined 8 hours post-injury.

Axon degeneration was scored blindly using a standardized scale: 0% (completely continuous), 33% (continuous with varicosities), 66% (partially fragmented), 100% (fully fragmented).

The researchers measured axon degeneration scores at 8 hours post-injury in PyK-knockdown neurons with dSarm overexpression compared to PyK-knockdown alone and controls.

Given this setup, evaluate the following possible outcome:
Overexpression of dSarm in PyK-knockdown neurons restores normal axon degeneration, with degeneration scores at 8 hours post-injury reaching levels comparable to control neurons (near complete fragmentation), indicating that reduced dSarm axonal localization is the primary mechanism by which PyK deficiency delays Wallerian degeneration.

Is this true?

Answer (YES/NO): YES